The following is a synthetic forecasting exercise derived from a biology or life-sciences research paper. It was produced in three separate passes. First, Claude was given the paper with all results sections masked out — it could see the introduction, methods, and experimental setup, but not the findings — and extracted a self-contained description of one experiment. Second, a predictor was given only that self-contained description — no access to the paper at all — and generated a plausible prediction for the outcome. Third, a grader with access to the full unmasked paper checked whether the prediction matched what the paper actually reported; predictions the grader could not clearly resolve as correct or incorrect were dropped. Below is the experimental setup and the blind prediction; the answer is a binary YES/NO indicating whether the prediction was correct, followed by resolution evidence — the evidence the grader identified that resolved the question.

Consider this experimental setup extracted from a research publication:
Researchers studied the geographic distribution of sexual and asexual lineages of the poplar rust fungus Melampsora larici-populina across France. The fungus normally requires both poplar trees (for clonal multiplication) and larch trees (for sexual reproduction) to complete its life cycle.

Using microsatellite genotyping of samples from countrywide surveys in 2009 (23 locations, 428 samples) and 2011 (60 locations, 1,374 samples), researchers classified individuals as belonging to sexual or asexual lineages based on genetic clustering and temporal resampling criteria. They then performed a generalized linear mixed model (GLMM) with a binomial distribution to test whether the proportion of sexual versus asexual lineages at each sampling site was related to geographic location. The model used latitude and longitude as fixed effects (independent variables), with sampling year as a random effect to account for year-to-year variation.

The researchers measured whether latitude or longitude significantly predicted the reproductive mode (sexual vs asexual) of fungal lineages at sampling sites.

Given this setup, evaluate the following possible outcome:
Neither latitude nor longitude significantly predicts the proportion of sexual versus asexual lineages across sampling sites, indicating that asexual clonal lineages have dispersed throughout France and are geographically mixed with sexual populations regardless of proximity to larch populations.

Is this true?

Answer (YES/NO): NO